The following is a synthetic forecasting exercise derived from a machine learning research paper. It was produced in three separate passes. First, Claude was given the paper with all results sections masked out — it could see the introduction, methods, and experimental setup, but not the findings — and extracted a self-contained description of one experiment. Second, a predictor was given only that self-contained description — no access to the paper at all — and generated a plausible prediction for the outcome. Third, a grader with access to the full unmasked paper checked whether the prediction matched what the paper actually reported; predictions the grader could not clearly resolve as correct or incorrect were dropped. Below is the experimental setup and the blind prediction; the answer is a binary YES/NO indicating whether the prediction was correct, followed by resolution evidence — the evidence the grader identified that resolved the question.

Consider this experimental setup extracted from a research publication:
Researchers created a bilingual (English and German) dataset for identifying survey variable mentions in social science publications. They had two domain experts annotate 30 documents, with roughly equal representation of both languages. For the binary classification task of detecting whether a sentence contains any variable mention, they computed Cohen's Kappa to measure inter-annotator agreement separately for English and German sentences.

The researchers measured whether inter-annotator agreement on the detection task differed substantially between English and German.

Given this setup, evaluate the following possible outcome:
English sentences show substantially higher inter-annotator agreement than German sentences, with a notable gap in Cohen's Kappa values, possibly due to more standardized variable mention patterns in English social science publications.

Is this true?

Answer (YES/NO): NO